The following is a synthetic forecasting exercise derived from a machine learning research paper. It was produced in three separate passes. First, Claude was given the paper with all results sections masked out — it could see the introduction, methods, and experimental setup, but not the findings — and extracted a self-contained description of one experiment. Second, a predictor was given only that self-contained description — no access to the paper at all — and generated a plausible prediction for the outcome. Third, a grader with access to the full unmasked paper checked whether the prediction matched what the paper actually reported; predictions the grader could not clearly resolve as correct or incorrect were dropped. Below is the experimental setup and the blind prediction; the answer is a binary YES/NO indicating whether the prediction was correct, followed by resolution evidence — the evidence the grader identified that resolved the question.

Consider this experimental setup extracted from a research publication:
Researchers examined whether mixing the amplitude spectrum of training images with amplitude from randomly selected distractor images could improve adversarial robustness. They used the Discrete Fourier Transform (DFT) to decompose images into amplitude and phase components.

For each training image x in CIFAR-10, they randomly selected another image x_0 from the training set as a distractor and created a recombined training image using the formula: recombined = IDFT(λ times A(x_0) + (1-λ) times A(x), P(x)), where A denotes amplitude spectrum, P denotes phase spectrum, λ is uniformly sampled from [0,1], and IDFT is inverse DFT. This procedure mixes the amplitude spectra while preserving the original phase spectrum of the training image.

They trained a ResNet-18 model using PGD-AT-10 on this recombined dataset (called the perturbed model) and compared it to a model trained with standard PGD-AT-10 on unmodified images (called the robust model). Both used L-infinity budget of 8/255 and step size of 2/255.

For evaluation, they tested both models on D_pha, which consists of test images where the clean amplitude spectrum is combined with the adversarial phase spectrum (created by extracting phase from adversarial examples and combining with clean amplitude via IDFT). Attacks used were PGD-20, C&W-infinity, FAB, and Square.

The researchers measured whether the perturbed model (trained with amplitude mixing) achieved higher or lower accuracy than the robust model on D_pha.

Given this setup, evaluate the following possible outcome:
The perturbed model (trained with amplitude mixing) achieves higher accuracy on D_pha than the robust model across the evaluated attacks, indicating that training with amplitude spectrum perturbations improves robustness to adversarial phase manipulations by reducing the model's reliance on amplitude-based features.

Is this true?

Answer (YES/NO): YES